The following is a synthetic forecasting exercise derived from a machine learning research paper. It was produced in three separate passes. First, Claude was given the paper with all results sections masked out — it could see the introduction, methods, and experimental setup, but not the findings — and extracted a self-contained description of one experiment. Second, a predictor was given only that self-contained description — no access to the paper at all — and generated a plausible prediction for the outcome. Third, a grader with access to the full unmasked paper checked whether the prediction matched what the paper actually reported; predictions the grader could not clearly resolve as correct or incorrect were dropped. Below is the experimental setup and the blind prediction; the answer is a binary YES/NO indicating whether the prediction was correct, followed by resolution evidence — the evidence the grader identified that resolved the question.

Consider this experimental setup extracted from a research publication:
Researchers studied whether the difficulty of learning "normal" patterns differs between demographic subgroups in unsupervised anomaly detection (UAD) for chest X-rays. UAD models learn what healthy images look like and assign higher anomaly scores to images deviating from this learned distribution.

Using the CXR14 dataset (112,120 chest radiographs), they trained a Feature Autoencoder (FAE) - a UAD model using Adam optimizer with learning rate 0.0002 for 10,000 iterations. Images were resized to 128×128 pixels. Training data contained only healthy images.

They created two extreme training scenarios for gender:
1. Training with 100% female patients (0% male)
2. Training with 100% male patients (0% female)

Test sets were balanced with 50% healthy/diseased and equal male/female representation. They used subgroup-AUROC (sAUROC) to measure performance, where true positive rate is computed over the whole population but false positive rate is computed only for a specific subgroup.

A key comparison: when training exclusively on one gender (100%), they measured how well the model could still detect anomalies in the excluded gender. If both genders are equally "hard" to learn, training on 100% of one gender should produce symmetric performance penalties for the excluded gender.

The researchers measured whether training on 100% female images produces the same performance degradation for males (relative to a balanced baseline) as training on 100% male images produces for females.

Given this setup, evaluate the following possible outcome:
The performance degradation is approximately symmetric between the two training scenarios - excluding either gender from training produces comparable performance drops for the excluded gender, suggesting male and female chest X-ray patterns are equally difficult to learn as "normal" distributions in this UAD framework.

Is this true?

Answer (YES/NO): NO